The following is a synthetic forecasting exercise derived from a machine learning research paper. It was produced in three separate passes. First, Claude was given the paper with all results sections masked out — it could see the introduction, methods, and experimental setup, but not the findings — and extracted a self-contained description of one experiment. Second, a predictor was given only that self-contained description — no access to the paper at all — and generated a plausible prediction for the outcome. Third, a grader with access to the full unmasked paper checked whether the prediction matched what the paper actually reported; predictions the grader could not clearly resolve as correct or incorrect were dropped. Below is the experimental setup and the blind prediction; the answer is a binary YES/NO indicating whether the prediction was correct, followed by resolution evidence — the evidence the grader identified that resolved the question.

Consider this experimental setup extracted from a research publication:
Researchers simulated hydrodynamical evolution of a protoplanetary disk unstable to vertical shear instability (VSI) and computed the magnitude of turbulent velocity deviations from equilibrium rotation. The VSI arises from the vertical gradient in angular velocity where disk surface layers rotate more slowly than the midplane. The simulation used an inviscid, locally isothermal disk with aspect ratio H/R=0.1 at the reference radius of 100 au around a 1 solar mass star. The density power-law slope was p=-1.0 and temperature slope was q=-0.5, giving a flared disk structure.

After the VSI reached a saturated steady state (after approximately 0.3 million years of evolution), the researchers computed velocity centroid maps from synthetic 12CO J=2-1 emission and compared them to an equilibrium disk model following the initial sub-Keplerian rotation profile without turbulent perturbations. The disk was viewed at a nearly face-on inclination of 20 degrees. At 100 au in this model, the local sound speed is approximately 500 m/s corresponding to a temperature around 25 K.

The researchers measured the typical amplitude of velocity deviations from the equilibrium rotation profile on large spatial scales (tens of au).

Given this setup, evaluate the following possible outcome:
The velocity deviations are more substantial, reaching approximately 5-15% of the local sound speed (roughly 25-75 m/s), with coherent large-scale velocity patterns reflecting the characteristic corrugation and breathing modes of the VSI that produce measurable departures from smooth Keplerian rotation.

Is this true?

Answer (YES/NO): YES